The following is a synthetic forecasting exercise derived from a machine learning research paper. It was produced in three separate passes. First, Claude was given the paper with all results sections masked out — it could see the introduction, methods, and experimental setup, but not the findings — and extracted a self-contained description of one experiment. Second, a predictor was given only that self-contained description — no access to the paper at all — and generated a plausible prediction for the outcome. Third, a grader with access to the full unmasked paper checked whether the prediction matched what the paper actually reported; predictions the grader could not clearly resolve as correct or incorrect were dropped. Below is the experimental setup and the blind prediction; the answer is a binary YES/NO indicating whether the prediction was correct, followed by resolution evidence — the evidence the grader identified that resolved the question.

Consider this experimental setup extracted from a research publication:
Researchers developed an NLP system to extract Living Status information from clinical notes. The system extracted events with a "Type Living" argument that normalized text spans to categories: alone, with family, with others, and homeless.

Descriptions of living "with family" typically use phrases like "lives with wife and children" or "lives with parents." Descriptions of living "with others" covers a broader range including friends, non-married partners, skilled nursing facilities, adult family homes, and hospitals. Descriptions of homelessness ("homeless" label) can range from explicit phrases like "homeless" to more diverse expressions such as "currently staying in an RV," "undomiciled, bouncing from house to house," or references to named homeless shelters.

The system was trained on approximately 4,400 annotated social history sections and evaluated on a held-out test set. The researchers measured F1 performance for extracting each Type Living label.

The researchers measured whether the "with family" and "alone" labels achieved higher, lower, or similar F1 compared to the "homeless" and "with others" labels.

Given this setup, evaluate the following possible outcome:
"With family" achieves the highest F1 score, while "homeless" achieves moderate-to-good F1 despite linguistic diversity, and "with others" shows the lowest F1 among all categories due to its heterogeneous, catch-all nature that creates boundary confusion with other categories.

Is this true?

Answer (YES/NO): NO